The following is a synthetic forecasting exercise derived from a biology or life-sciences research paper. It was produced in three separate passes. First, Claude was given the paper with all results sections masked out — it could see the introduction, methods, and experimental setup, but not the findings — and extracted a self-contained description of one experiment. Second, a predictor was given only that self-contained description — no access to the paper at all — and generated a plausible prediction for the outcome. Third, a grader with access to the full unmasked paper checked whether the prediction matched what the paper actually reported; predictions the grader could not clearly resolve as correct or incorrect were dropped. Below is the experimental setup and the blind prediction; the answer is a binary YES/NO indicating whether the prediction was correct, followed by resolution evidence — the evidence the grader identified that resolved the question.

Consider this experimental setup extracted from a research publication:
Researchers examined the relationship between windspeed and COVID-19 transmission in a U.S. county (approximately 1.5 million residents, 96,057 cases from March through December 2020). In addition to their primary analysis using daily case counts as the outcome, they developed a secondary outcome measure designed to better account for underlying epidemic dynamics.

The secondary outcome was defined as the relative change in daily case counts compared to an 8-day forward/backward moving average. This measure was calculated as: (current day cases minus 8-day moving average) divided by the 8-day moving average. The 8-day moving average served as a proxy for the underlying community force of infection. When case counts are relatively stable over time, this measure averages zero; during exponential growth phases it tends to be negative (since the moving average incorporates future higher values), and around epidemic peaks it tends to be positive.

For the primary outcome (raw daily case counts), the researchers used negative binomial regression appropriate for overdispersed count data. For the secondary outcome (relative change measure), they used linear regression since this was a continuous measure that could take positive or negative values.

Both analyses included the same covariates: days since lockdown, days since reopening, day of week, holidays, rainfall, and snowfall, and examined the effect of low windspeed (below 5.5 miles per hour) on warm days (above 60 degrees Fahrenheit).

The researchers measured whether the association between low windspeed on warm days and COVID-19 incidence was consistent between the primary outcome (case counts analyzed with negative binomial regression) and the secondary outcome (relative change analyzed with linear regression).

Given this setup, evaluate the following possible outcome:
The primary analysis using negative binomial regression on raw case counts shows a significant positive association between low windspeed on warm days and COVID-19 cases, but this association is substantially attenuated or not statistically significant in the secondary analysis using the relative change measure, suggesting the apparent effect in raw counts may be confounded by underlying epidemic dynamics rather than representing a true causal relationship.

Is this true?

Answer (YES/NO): NO